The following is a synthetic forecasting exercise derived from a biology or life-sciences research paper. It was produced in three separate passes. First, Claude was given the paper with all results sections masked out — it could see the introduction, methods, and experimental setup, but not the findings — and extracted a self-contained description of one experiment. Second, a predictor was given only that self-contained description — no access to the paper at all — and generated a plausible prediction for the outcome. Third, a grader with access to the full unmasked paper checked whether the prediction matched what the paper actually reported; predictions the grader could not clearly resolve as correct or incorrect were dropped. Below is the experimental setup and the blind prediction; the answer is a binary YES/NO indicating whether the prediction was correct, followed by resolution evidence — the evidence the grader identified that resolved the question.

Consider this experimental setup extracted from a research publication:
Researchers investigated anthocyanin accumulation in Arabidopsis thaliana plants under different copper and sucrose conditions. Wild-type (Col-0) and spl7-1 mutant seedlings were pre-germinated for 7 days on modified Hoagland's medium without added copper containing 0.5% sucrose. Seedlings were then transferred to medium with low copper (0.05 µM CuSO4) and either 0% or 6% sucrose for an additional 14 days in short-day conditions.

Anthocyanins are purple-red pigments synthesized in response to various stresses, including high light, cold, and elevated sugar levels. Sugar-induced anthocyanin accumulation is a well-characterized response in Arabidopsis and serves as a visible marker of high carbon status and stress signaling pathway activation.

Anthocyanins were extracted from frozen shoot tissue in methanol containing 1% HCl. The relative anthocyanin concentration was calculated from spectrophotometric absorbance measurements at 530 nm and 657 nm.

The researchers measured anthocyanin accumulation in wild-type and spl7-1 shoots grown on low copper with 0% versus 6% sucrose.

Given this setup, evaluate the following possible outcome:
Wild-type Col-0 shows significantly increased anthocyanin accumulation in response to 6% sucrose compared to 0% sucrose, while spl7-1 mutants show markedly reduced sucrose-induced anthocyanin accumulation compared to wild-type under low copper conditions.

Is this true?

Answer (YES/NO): NO